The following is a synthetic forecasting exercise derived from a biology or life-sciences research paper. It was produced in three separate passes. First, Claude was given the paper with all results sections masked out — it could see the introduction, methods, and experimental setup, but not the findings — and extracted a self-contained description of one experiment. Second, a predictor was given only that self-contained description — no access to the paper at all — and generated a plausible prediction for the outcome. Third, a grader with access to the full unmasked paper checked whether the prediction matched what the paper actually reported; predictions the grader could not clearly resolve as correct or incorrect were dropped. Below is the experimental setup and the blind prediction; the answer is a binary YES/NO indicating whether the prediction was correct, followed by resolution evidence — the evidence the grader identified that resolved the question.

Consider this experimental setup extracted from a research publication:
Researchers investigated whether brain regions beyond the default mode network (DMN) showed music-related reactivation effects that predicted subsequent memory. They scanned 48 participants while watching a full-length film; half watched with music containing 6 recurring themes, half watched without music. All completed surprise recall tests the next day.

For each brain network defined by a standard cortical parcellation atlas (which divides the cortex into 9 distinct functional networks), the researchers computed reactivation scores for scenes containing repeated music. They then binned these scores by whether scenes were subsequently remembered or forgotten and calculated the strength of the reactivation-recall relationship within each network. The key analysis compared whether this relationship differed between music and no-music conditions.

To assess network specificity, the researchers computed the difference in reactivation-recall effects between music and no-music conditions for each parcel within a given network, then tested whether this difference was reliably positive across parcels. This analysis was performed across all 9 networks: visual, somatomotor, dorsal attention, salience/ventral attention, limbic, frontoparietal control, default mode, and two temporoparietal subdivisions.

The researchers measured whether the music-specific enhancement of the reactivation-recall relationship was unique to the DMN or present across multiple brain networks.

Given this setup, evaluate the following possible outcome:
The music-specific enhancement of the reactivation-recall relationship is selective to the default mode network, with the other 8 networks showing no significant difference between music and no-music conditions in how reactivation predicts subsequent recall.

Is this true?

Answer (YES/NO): NO